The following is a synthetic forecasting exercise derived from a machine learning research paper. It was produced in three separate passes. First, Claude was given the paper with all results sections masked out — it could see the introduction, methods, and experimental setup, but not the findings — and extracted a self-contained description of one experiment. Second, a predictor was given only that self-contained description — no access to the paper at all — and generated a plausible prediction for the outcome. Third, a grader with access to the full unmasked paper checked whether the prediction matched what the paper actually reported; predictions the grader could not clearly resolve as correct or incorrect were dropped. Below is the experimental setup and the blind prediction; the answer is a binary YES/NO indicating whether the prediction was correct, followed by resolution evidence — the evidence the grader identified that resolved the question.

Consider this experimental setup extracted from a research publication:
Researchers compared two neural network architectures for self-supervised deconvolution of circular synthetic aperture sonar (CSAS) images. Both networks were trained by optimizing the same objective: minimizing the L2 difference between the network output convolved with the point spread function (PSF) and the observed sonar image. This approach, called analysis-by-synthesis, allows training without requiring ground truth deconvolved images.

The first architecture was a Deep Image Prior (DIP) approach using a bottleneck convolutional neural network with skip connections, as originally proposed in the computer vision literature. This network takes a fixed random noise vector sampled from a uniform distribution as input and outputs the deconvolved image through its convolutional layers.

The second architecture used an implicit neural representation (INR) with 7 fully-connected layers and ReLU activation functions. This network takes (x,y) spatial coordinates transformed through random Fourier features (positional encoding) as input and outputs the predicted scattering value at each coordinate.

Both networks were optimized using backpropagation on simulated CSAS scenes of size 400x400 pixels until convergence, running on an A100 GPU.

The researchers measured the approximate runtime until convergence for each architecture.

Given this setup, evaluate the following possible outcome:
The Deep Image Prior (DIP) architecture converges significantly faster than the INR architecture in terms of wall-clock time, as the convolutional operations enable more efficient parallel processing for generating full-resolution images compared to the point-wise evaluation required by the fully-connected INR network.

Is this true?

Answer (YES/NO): NO